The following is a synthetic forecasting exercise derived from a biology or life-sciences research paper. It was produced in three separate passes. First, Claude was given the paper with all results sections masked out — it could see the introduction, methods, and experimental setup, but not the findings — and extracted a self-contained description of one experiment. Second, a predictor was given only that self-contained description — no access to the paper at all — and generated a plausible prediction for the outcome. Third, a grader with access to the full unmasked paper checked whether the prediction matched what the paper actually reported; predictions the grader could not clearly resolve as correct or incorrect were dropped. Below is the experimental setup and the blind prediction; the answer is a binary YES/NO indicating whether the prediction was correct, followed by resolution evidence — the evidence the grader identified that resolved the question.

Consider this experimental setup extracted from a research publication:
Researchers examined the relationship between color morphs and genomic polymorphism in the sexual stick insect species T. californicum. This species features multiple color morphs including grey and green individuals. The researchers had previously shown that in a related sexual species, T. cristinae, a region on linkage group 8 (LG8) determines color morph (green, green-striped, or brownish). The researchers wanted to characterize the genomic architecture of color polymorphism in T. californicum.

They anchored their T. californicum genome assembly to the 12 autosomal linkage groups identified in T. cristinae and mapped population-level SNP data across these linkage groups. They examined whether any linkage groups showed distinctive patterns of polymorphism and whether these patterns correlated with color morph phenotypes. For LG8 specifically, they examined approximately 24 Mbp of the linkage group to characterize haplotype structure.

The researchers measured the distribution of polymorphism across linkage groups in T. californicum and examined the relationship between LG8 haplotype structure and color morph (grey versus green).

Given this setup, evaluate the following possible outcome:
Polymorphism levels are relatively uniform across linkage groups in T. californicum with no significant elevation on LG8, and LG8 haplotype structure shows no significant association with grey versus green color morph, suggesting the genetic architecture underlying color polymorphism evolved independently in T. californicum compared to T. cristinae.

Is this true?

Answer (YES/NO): NO